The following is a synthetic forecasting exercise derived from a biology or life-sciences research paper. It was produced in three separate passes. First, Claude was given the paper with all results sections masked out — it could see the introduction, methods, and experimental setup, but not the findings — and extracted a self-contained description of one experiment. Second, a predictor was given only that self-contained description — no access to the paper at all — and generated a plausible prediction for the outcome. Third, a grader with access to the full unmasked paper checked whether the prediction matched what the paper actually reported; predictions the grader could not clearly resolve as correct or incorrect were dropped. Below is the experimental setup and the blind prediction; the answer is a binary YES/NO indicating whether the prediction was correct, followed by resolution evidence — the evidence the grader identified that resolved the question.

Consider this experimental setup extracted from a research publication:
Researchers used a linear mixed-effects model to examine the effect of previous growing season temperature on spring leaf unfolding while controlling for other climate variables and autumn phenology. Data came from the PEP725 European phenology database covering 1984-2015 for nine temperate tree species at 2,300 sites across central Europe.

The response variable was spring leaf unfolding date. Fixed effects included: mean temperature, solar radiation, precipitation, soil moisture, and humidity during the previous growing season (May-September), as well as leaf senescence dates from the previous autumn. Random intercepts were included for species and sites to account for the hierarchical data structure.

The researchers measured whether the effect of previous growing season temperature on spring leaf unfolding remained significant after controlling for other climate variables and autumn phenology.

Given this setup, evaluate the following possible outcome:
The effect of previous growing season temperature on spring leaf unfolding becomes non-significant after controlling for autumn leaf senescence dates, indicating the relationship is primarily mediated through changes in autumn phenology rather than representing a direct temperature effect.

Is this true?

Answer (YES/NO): NO